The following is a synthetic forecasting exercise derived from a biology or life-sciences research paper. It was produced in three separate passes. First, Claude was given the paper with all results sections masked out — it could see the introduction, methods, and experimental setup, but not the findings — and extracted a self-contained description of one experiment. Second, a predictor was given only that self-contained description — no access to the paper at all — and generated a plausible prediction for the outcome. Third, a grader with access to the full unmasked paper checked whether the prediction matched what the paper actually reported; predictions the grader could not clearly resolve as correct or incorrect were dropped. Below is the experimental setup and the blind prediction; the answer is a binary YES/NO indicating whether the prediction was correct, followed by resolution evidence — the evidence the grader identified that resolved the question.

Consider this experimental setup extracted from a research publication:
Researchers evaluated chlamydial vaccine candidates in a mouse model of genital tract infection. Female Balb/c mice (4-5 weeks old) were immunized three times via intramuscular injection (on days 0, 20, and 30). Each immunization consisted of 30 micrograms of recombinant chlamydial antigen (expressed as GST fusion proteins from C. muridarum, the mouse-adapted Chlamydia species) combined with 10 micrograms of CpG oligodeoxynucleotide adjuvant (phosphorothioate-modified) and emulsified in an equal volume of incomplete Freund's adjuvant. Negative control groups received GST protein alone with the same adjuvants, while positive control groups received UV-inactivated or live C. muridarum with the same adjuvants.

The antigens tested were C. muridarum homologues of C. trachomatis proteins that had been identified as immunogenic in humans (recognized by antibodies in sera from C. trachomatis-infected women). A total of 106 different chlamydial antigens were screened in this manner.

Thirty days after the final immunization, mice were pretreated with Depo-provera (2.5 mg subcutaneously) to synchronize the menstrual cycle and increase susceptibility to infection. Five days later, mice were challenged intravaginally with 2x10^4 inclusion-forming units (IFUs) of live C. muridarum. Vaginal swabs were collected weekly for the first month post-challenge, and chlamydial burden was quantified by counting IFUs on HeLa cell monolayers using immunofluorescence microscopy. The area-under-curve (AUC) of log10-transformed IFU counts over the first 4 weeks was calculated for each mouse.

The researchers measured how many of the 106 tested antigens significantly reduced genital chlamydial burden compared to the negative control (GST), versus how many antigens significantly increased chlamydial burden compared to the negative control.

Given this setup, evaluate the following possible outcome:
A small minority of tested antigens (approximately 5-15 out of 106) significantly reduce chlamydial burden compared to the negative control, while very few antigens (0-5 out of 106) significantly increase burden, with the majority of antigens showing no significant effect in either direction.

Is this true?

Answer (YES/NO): NO